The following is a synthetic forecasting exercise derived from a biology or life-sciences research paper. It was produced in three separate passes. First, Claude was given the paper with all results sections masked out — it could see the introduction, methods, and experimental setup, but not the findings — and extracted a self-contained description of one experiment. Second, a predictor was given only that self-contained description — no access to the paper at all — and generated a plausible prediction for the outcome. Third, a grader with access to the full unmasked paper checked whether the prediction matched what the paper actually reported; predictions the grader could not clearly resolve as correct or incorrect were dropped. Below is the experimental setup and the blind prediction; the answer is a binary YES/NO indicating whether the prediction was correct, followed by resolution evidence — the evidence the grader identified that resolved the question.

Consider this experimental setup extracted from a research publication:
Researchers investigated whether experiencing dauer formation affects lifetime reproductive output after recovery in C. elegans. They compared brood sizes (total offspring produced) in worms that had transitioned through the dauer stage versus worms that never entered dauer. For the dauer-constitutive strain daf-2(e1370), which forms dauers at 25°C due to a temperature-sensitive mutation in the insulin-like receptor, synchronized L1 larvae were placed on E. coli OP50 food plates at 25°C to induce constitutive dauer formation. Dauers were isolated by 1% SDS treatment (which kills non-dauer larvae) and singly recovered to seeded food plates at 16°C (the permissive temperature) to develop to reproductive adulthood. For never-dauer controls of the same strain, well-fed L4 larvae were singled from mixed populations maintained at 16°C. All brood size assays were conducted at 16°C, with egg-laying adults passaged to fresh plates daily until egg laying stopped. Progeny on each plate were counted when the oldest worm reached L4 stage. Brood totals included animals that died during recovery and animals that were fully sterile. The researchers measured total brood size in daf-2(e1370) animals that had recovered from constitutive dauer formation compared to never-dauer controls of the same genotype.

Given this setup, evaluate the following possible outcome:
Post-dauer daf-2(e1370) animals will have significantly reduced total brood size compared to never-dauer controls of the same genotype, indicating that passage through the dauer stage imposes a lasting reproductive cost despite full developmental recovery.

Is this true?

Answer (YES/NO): NO